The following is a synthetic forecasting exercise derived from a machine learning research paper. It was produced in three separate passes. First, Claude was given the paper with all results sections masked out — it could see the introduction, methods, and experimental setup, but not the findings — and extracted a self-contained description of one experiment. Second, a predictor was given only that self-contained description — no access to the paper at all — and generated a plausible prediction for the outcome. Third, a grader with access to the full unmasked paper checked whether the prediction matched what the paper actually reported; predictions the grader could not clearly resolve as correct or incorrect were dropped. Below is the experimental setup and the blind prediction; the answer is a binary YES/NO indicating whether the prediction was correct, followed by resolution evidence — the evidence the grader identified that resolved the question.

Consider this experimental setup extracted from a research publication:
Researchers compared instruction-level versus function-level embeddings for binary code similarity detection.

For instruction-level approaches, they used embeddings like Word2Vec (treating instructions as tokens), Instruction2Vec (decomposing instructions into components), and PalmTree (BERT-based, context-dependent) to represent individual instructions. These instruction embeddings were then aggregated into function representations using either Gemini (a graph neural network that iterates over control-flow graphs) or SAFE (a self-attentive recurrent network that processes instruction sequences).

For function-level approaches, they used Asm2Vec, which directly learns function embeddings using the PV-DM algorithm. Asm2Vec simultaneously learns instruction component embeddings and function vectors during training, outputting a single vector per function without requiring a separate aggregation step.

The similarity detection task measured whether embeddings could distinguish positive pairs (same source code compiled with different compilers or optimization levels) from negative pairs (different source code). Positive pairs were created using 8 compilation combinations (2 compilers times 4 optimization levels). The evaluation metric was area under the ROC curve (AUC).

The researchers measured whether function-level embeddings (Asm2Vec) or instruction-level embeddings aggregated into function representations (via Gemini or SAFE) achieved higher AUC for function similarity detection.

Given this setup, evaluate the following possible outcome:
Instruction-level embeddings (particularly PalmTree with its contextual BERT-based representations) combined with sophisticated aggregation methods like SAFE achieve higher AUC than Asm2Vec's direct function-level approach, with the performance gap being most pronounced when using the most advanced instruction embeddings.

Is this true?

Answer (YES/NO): NO